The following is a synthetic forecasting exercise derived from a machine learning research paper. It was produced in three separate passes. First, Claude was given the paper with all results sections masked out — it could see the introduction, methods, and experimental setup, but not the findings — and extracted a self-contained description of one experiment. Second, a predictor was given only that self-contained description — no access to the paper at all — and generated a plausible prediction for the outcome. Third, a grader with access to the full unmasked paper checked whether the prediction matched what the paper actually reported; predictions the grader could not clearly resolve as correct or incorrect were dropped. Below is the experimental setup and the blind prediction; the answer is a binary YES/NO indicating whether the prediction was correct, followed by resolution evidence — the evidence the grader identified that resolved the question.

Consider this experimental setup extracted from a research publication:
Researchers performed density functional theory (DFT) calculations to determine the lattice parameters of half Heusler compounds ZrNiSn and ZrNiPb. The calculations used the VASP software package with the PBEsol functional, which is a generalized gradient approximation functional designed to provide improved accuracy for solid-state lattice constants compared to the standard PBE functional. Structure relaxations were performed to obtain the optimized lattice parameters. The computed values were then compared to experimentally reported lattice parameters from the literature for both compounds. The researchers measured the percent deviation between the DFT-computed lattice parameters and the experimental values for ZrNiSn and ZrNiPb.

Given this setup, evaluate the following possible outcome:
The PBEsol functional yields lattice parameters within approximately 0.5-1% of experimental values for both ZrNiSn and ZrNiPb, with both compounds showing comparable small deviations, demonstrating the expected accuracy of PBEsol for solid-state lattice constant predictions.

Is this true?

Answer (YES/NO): YES